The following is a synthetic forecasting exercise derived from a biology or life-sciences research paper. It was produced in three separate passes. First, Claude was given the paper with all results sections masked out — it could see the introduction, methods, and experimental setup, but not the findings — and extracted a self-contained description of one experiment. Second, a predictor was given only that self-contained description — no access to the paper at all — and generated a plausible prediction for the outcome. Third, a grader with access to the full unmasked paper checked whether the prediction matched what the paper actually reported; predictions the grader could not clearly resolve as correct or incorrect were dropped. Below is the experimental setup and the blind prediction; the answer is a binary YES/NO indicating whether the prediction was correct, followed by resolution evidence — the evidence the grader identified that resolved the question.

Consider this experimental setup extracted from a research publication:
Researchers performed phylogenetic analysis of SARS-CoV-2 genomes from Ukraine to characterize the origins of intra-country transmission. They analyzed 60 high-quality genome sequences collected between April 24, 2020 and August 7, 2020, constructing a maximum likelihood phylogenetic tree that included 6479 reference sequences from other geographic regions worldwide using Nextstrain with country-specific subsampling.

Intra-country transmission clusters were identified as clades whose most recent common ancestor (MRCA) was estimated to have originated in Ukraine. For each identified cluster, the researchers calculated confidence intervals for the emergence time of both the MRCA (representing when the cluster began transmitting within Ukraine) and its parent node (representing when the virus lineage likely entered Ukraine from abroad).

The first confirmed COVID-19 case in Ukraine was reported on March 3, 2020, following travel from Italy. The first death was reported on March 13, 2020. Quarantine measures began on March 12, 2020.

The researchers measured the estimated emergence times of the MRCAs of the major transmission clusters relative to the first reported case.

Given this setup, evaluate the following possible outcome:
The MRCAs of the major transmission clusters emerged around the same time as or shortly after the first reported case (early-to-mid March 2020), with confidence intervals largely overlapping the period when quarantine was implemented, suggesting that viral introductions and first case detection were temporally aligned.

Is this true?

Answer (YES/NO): NO